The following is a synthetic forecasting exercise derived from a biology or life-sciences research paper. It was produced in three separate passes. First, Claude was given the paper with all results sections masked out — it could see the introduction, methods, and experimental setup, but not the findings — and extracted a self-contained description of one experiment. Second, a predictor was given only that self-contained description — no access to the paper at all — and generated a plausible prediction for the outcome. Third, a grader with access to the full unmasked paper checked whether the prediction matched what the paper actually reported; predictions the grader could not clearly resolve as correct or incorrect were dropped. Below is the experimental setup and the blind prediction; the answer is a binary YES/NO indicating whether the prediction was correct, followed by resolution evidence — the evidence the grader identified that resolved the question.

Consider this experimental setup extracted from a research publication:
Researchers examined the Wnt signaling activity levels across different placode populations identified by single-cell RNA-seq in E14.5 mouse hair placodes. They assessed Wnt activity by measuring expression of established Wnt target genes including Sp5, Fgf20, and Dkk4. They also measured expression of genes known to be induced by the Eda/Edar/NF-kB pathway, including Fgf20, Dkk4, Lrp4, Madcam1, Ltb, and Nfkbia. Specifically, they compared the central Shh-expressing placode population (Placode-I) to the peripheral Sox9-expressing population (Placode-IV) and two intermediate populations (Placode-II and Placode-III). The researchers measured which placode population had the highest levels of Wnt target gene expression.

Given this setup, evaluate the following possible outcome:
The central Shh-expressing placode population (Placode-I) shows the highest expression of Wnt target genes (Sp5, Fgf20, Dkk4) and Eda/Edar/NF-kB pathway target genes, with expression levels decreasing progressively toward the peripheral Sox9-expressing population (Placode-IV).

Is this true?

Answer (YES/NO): NO